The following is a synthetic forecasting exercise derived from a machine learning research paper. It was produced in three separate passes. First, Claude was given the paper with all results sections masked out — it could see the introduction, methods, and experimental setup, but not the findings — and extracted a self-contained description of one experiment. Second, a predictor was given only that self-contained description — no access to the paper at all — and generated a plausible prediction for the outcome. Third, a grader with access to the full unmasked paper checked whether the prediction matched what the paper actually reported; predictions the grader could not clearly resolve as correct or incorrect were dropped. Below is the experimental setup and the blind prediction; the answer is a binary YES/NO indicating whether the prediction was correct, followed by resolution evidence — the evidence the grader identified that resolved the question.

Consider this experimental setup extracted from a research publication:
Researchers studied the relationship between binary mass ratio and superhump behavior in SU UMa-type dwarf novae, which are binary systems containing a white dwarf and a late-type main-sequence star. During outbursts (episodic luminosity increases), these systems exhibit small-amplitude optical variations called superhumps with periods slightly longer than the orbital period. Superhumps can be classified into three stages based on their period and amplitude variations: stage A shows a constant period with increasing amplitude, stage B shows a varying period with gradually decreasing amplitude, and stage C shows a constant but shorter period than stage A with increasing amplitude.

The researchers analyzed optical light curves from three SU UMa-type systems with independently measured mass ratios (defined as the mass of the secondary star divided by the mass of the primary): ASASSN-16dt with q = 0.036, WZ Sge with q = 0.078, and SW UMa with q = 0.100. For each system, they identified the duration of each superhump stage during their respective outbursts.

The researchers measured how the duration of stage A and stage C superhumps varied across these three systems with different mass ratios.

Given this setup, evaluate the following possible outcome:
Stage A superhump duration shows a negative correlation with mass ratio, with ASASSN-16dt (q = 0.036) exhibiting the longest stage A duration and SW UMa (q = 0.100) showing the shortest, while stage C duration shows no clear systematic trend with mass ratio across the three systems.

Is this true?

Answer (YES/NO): NO